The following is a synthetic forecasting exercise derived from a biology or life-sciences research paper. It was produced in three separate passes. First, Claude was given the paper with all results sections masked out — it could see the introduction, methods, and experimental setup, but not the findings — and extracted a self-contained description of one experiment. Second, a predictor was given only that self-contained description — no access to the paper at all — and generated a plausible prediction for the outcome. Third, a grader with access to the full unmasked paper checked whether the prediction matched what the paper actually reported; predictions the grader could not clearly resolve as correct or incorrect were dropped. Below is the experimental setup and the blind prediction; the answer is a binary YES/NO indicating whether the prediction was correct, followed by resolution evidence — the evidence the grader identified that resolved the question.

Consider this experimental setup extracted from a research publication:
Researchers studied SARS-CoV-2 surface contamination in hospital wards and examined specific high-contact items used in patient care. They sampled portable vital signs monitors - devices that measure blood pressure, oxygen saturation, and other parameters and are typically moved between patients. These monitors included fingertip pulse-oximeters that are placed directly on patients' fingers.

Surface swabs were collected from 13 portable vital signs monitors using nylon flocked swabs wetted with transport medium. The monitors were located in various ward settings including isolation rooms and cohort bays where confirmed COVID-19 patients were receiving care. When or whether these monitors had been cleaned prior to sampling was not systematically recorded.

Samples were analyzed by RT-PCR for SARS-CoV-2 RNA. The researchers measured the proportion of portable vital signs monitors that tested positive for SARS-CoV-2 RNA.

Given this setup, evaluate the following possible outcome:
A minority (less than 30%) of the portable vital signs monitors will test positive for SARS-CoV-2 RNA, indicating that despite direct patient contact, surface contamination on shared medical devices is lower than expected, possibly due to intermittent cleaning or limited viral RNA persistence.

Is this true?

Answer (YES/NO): NO